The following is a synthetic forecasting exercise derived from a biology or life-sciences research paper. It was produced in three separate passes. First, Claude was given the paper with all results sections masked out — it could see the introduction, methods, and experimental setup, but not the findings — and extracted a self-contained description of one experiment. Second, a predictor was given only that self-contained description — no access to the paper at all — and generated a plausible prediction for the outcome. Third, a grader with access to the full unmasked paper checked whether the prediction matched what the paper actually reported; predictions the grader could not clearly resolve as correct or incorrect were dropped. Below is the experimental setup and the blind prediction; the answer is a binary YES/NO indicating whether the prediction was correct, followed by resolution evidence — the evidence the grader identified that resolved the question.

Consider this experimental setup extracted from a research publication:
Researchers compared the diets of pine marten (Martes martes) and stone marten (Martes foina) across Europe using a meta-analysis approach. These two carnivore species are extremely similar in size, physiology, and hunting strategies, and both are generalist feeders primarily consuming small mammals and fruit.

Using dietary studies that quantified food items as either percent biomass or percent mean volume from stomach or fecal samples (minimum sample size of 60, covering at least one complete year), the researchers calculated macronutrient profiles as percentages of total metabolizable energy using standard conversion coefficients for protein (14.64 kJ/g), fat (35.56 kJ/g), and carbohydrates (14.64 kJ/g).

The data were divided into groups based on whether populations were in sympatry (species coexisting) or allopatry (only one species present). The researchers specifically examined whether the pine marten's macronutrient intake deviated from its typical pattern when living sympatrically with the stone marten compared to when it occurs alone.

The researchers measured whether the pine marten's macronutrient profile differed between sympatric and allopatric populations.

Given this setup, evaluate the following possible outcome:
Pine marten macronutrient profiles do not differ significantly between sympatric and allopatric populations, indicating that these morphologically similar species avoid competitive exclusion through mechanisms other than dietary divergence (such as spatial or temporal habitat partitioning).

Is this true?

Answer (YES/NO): YES